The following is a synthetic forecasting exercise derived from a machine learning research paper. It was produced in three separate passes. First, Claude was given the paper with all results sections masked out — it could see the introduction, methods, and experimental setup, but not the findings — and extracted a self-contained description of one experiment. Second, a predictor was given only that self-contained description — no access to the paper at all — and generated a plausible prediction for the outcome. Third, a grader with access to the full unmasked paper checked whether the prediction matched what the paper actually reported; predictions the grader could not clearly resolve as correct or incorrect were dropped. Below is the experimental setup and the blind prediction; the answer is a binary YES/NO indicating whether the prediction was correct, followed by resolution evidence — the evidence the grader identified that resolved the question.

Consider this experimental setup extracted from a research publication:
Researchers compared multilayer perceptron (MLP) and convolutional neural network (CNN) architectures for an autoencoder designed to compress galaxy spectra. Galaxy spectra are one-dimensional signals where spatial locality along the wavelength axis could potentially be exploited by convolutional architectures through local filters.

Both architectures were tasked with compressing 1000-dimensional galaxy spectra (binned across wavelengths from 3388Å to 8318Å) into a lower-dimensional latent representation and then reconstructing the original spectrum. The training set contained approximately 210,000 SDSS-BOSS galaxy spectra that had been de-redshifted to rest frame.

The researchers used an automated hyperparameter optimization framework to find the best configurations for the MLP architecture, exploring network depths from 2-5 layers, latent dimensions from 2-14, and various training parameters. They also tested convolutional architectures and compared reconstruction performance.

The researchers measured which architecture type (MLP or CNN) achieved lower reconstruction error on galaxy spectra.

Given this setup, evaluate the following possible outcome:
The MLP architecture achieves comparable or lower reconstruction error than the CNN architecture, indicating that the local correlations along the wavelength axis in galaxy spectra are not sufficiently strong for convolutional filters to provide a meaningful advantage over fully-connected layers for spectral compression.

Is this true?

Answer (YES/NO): YES